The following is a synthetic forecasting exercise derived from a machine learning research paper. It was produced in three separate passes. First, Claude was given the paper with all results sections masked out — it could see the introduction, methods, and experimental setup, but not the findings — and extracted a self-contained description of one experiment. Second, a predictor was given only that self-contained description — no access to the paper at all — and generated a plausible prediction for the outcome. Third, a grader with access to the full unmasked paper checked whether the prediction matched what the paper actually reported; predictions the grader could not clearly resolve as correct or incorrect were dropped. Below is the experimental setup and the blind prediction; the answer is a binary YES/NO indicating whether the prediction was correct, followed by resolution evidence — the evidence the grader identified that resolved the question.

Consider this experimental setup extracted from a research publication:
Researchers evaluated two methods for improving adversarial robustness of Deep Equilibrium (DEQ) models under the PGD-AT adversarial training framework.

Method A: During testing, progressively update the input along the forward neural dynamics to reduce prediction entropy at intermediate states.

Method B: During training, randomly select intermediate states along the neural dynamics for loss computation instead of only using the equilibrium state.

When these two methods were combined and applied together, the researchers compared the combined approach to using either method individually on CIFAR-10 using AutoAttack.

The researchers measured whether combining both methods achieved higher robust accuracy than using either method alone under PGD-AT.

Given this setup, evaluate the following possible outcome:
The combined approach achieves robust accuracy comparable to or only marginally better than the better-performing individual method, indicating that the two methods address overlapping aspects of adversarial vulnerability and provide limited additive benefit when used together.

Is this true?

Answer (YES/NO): NO